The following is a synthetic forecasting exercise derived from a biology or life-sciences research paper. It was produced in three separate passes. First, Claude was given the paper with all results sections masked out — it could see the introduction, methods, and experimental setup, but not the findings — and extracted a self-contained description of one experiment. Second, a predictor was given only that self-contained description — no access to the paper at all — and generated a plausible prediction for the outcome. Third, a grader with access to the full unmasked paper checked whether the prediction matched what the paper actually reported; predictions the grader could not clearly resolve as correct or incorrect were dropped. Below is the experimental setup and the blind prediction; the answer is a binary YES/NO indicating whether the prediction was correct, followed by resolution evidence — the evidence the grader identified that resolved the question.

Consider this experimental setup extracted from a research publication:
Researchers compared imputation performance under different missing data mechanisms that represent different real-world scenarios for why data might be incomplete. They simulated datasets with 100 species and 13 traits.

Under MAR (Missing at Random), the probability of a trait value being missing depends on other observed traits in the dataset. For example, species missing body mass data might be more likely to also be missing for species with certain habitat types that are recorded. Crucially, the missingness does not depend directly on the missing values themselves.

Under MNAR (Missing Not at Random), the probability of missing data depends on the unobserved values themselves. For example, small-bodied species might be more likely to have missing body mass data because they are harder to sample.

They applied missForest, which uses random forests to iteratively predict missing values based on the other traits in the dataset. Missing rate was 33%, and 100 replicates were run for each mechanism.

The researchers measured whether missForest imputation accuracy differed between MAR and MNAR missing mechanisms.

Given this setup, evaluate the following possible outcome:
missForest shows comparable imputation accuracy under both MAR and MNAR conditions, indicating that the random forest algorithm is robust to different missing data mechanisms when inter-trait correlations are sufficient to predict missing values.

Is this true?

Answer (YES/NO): NO